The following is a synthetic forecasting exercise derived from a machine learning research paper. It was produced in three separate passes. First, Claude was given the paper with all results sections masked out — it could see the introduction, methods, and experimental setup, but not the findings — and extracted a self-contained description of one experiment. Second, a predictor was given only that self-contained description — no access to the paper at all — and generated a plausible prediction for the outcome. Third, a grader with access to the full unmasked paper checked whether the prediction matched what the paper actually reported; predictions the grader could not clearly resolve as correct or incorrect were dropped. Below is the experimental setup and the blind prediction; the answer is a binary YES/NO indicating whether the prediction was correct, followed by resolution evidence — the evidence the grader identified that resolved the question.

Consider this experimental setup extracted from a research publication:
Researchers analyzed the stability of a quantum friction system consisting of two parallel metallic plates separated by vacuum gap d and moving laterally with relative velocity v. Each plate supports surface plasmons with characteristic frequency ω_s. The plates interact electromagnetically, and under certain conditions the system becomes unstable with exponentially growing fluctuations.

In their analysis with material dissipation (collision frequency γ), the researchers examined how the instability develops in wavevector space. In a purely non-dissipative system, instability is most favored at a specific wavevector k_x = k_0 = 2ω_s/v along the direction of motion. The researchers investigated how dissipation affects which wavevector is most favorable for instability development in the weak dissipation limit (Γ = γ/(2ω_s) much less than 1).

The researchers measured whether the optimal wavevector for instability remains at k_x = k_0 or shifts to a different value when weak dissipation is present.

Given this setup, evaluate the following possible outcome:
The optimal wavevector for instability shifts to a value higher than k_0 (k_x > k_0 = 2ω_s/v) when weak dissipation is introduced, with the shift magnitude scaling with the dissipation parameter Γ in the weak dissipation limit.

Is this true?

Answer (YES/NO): NO